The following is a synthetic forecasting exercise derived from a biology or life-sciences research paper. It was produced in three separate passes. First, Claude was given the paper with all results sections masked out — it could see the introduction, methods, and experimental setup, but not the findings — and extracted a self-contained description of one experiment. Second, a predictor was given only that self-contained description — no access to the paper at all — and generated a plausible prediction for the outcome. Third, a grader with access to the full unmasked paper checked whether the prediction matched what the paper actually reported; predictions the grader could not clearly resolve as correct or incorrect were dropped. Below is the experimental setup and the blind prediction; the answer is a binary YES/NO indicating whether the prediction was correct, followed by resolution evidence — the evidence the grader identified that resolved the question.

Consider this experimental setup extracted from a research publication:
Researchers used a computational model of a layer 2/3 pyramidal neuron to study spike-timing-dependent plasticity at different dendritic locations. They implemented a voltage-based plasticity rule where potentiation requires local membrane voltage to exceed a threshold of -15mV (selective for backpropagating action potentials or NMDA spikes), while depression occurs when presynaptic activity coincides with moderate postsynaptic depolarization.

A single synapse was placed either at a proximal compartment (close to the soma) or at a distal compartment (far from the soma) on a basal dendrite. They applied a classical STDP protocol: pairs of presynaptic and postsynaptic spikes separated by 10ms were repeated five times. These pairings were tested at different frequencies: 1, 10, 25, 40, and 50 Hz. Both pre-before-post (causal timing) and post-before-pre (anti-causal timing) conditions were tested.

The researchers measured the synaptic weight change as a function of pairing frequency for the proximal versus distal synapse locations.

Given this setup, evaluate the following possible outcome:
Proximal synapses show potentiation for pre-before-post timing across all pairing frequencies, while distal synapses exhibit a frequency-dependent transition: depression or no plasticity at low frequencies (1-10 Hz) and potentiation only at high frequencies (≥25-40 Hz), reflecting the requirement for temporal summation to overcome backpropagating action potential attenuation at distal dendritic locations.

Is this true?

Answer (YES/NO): NO